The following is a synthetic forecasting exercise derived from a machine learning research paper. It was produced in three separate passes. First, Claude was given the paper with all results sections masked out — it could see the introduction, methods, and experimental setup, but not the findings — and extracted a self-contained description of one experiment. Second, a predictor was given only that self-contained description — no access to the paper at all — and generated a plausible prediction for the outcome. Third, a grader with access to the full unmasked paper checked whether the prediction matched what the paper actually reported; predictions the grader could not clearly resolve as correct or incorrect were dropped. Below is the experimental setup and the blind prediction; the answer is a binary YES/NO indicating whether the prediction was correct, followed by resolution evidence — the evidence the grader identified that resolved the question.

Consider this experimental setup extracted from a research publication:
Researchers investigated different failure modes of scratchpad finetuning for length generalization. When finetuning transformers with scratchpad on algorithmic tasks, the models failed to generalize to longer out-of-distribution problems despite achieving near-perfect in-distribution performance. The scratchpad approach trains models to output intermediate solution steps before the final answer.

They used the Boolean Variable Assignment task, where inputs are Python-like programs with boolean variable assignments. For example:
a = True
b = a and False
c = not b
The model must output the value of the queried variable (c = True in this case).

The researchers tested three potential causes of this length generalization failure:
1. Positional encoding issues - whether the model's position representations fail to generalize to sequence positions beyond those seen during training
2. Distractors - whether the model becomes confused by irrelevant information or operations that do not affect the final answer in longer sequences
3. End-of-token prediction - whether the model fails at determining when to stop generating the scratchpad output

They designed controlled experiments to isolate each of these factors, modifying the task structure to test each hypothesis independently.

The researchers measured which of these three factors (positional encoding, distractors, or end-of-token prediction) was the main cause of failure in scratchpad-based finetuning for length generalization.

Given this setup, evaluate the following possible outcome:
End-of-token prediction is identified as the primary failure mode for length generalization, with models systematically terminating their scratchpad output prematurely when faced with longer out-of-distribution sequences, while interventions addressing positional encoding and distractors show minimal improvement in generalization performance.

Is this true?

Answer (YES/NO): NO